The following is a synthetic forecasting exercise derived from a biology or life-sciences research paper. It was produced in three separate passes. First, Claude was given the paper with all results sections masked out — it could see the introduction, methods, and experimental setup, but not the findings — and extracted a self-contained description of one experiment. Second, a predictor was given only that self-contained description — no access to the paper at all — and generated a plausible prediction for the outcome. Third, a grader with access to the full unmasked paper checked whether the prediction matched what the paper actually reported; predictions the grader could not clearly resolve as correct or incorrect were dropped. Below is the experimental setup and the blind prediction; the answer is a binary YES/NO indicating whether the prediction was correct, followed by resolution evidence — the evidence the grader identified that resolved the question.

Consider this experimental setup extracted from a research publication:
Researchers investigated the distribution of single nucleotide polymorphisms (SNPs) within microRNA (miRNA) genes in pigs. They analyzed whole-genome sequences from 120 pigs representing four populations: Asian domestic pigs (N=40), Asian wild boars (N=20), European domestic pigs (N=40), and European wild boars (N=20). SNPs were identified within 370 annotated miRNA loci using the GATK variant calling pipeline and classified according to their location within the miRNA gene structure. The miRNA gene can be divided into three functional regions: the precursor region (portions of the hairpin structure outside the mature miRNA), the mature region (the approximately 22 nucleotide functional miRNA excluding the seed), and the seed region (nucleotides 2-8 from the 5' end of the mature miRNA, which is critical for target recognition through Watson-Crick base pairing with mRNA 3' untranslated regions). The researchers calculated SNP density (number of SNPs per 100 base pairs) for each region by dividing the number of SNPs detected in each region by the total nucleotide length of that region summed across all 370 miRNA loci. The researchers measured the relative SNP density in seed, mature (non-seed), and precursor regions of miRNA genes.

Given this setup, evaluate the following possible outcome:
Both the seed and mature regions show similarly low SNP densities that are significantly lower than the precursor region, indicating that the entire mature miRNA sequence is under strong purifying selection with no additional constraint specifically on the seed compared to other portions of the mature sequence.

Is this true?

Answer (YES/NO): NO